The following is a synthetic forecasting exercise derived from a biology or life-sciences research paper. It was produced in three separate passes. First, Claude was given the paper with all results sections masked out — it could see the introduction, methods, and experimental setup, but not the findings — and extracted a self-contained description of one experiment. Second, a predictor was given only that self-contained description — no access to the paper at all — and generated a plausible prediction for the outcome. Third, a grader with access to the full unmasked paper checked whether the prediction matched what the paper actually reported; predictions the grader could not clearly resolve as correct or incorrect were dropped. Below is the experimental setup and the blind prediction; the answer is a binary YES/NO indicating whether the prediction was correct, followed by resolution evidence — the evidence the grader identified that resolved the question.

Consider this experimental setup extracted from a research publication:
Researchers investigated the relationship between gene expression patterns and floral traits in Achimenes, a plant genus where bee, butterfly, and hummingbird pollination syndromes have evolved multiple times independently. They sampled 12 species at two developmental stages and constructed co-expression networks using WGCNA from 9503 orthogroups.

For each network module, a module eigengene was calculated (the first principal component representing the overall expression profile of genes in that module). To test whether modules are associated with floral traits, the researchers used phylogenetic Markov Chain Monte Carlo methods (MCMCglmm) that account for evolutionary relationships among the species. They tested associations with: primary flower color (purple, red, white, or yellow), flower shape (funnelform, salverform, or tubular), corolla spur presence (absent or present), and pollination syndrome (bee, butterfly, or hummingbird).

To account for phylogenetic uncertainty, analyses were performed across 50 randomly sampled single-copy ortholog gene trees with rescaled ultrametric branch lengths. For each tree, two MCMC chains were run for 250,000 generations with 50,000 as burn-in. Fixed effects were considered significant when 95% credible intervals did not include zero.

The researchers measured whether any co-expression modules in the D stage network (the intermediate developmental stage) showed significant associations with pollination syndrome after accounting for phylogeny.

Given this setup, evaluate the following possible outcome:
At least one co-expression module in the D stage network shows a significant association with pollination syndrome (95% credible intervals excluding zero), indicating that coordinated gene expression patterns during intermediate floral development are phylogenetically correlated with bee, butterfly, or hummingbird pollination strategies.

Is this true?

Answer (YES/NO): YES